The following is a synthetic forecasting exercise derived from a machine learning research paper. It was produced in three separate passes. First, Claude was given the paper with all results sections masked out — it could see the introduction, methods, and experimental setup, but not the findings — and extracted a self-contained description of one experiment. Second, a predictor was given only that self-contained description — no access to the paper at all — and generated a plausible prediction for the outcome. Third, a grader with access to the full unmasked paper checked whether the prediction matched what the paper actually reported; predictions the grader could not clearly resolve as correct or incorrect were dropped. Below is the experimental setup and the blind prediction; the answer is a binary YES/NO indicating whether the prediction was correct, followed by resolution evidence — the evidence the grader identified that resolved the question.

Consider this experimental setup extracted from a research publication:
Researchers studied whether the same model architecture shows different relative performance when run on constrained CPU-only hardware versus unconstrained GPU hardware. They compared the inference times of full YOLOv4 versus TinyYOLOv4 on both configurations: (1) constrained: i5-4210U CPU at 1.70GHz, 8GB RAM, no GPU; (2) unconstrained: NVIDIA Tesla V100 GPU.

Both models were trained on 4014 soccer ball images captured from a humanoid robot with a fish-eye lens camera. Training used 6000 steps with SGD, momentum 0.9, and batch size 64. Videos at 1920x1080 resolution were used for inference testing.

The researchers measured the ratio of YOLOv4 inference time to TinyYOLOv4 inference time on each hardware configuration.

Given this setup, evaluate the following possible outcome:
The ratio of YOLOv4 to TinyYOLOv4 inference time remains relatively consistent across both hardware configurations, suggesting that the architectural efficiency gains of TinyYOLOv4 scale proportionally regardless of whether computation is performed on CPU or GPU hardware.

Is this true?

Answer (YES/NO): NO